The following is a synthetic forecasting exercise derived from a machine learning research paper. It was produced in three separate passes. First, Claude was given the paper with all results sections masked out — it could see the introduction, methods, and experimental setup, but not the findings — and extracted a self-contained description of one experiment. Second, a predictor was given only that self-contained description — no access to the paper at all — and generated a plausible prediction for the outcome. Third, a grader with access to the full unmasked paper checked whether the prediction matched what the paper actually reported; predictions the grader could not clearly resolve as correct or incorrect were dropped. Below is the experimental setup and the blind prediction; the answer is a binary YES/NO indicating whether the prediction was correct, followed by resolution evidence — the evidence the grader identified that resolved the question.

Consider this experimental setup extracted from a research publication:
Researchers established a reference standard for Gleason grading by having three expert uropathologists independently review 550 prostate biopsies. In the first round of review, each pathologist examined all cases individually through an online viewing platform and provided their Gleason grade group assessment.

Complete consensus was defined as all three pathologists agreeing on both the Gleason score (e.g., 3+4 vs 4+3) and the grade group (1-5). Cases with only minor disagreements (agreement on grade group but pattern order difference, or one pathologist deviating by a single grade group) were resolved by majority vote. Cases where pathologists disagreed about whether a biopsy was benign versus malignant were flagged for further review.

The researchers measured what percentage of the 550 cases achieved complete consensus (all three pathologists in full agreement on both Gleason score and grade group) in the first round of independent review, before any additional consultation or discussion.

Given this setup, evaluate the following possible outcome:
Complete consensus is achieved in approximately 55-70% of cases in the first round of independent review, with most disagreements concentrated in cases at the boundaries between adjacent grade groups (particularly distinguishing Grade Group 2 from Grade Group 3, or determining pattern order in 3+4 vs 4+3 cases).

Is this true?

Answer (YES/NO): YES